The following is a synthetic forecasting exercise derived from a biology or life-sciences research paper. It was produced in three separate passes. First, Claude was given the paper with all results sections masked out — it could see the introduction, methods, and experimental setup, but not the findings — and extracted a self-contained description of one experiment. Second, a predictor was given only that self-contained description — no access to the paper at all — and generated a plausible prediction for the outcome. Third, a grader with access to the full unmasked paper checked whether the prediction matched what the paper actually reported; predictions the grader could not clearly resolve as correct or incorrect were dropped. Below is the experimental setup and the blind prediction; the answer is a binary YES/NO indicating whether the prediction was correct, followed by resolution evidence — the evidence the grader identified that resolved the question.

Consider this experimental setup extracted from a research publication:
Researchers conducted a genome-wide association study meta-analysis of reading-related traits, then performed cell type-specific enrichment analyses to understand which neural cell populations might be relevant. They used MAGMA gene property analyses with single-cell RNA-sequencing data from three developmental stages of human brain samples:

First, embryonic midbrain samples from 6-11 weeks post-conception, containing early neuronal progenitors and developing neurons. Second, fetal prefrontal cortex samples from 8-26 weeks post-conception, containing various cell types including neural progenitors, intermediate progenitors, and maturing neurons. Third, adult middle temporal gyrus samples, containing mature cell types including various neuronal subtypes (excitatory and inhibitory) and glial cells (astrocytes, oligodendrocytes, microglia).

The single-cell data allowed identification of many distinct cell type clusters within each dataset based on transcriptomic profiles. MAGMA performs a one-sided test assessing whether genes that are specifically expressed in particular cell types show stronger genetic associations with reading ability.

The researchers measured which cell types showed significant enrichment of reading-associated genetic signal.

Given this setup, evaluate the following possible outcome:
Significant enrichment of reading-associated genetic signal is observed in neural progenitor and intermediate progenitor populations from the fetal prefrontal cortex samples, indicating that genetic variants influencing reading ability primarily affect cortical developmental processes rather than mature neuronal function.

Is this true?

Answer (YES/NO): NO